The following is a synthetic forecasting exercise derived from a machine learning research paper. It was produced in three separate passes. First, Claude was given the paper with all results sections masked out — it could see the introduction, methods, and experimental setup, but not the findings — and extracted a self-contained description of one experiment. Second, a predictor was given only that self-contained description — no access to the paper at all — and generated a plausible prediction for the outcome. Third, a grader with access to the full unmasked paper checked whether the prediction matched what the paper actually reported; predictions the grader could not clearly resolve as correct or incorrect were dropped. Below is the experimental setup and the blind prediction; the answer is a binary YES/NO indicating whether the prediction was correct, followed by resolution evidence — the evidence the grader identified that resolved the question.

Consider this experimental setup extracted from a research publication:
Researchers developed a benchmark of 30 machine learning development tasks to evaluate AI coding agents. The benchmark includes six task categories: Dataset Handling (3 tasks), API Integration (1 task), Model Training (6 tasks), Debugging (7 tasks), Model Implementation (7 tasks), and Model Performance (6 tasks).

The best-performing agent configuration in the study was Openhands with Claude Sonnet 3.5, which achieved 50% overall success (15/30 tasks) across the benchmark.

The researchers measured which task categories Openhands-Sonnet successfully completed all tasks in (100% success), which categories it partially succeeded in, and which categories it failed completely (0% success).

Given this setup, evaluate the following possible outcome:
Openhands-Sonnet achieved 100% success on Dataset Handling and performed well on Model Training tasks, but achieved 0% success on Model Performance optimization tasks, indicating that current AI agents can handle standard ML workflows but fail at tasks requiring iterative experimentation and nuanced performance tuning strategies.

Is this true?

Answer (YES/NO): YES